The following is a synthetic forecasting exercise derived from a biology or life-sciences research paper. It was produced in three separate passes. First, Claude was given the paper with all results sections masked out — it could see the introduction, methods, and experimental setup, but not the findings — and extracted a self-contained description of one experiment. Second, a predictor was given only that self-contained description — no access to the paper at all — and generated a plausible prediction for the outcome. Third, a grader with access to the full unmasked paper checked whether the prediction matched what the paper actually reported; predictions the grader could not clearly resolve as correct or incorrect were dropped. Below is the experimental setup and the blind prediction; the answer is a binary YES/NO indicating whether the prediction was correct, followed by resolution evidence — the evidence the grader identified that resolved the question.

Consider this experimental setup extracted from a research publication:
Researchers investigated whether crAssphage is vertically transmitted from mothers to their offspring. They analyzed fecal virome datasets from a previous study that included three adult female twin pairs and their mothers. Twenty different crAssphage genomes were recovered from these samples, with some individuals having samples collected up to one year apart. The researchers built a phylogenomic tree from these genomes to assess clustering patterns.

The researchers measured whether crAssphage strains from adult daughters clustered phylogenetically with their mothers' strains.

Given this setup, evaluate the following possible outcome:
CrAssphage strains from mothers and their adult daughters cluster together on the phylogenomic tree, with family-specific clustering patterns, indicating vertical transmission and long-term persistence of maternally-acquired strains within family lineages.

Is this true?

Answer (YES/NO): NO